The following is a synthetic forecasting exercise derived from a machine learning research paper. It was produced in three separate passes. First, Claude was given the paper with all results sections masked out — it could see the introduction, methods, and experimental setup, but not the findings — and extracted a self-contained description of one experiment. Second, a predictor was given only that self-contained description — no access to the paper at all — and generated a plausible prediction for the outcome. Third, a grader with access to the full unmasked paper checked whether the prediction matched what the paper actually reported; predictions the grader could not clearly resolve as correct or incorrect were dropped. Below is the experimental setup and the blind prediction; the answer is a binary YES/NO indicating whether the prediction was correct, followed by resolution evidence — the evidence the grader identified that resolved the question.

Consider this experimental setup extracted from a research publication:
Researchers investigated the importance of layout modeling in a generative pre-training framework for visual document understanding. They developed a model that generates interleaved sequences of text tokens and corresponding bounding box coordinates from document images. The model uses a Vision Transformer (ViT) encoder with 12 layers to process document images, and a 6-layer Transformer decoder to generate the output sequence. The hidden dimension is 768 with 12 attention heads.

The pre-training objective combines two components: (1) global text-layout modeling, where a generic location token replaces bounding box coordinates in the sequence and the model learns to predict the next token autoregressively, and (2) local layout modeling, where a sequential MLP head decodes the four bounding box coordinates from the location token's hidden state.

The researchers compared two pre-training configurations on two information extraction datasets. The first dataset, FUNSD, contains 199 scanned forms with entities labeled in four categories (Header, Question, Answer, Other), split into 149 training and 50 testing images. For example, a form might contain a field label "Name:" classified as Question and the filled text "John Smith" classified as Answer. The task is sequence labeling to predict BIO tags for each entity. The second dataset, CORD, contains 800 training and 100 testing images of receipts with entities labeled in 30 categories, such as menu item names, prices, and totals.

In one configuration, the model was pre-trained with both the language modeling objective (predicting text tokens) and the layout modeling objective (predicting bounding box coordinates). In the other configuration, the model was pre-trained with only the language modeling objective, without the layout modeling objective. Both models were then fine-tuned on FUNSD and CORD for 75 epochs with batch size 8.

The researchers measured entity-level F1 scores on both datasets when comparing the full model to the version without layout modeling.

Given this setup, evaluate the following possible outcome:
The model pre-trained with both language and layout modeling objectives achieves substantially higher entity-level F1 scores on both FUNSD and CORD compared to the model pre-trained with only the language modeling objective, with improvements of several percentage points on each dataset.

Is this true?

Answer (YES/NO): YES